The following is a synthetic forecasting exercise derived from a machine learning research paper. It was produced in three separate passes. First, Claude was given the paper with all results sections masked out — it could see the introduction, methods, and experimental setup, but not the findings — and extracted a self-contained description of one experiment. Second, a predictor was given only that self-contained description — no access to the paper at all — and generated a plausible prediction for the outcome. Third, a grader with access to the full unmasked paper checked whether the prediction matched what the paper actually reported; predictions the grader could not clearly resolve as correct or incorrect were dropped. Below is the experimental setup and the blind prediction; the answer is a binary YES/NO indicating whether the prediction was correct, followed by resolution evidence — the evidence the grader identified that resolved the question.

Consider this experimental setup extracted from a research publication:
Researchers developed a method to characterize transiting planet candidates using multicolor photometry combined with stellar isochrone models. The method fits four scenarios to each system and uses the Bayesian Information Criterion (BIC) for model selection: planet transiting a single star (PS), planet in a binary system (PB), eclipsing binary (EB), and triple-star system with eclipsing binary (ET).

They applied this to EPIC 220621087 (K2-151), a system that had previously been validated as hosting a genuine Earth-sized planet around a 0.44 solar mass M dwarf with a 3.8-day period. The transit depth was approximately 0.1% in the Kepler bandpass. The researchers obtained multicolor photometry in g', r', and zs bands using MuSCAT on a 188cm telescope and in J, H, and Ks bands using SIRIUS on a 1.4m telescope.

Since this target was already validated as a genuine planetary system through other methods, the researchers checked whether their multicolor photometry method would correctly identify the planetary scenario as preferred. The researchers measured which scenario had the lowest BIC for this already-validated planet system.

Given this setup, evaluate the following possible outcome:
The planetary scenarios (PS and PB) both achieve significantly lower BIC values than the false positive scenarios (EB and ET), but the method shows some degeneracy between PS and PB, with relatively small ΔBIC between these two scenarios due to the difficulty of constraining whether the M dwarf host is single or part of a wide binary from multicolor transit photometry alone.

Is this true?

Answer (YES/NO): NO